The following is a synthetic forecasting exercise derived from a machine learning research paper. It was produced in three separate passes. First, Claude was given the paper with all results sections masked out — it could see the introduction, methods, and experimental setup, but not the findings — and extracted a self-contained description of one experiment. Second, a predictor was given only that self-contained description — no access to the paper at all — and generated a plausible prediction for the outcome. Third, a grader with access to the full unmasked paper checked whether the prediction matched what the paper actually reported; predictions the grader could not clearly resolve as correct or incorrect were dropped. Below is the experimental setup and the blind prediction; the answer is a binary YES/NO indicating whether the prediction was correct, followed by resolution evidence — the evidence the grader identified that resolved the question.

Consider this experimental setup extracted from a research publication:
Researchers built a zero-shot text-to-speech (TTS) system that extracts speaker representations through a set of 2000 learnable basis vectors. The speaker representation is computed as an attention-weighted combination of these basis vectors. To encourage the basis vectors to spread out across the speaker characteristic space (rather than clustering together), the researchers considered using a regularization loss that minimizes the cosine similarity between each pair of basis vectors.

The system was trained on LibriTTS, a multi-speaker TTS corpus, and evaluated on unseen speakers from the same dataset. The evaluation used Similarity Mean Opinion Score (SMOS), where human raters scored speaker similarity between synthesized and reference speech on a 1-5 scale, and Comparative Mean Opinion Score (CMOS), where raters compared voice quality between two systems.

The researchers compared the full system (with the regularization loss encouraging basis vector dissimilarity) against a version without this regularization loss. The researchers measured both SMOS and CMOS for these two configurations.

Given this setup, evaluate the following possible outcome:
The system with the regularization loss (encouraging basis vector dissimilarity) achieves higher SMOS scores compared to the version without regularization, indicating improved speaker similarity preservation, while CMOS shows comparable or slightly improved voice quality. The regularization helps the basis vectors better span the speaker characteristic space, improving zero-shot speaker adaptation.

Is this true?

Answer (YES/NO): NO